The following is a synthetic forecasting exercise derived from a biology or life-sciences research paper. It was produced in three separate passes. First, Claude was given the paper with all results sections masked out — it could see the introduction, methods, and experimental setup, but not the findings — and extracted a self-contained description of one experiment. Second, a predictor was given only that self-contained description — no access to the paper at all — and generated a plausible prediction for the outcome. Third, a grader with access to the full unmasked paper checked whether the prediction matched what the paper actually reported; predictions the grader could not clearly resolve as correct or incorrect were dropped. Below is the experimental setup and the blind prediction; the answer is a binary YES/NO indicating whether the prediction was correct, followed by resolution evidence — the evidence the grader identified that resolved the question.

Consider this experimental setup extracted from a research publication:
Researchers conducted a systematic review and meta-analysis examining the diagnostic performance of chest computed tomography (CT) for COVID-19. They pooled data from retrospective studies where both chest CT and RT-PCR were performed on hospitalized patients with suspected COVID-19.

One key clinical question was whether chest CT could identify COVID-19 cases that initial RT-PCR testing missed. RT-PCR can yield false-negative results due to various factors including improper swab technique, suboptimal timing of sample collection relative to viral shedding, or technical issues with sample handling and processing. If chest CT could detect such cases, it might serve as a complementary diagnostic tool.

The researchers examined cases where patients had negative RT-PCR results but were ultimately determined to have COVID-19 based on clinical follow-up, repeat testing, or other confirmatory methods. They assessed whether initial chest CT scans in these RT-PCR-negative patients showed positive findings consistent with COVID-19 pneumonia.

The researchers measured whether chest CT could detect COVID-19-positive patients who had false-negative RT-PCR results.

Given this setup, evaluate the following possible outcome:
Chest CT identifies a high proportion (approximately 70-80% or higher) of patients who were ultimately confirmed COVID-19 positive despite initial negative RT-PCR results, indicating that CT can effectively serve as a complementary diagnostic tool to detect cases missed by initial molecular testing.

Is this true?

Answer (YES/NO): YES